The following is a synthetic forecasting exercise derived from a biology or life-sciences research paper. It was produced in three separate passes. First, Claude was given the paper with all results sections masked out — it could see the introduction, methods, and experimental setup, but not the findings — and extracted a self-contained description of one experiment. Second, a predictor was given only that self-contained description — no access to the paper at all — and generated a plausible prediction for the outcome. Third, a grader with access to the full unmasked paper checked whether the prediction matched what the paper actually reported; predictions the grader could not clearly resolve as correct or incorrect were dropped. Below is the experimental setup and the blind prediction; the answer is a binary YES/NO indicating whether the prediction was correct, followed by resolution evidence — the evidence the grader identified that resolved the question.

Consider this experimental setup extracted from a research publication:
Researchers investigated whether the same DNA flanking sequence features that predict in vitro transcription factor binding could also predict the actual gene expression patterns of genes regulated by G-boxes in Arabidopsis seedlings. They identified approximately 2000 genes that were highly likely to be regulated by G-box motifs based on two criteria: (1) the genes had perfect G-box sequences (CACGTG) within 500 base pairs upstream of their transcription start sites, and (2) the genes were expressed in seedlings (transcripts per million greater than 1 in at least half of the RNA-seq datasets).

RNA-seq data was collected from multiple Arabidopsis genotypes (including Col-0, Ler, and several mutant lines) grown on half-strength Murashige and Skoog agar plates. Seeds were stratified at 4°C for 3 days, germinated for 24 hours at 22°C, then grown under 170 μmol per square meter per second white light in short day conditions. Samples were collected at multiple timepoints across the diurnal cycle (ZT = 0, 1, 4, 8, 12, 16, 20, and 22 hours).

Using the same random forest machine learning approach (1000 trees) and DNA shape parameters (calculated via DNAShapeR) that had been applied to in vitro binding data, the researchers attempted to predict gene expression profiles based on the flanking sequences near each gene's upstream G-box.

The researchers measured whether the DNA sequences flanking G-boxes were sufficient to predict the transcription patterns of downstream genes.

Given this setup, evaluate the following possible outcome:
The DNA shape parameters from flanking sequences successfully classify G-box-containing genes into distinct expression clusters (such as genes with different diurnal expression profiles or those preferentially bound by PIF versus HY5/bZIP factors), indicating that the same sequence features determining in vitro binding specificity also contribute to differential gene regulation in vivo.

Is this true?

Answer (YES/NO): NO